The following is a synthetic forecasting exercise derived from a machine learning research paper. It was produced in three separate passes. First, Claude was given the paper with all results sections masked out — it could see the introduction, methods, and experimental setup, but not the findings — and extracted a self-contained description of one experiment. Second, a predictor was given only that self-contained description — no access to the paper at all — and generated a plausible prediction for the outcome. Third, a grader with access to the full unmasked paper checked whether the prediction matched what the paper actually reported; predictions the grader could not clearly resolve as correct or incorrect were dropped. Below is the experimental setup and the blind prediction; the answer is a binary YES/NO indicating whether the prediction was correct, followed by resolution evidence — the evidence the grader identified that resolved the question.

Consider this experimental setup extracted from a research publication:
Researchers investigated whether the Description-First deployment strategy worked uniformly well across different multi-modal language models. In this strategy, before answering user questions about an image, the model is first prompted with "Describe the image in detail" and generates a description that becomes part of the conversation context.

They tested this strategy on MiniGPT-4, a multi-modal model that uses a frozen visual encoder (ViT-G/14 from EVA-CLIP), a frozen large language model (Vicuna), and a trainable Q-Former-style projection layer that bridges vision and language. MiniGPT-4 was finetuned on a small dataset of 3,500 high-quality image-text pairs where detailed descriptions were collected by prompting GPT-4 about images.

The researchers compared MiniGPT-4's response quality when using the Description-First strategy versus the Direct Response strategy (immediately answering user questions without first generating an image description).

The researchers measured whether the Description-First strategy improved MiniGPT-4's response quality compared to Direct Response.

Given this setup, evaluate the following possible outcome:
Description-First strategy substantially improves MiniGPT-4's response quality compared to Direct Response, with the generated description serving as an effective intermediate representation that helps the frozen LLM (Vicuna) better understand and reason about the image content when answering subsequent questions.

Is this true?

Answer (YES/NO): NO